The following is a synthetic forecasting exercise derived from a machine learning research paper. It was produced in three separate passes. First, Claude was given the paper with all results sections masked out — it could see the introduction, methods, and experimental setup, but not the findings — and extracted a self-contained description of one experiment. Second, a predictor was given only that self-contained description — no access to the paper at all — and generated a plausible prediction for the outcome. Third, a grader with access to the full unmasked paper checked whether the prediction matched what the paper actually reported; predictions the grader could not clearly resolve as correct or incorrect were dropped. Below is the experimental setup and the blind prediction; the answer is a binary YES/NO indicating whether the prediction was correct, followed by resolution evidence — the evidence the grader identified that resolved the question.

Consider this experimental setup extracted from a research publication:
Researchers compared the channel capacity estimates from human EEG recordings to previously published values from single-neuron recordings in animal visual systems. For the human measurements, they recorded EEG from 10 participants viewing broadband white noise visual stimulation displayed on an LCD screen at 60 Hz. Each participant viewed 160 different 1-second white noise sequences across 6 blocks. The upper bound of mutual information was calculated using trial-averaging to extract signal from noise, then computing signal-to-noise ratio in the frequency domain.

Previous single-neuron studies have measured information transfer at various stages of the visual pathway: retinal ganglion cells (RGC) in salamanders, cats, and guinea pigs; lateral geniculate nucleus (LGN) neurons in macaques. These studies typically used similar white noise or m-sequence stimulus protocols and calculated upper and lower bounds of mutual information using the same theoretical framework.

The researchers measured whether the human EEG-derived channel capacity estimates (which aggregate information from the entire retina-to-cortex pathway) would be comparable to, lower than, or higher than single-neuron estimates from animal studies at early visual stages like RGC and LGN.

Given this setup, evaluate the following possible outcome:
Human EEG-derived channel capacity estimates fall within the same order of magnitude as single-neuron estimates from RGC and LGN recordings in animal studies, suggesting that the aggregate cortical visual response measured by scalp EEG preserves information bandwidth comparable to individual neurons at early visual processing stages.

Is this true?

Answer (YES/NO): YES